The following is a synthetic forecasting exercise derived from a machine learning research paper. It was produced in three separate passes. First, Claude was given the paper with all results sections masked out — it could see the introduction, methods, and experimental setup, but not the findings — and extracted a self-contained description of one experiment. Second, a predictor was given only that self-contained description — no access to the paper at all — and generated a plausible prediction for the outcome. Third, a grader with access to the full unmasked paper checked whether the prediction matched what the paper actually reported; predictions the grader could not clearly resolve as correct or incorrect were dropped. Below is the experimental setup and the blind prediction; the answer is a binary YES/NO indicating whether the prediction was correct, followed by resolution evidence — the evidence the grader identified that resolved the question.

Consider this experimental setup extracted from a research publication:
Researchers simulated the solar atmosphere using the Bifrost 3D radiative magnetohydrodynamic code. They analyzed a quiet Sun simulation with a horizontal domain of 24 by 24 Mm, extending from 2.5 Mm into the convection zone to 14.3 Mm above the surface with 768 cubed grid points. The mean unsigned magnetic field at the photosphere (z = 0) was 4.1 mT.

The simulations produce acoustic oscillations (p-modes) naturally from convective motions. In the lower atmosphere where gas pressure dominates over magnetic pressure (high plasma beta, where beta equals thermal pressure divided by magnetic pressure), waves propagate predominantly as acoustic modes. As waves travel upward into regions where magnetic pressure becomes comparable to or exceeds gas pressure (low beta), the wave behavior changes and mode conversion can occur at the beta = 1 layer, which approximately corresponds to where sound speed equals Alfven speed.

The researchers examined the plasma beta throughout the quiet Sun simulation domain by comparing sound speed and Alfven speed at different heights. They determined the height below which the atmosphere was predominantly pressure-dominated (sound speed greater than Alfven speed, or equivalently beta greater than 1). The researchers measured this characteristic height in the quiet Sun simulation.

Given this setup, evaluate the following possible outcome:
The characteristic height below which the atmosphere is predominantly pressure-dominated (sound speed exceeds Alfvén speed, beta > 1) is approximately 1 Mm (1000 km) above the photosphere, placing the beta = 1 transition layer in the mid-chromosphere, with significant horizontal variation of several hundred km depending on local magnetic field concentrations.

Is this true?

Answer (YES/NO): NO